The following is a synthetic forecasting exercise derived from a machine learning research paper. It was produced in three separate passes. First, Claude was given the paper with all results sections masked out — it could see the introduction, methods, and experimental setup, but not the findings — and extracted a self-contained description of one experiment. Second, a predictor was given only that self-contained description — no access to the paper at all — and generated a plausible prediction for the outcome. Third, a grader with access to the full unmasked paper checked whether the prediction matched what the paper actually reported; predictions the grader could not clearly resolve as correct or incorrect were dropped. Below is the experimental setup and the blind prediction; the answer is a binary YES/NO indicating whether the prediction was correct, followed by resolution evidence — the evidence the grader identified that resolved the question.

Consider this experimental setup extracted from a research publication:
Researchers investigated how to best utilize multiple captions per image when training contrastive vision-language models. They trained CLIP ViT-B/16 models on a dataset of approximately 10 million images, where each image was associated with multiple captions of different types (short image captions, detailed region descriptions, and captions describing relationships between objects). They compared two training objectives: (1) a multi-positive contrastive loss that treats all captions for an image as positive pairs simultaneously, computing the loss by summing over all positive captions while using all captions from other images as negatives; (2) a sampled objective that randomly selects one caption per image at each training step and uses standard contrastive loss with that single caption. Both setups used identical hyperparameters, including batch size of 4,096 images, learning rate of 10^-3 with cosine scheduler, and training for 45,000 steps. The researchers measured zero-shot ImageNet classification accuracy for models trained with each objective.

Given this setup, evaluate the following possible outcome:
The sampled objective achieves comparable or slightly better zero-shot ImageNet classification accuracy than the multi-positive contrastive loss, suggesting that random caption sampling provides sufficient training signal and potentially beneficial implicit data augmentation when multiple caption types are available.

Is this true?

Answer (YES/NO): NO